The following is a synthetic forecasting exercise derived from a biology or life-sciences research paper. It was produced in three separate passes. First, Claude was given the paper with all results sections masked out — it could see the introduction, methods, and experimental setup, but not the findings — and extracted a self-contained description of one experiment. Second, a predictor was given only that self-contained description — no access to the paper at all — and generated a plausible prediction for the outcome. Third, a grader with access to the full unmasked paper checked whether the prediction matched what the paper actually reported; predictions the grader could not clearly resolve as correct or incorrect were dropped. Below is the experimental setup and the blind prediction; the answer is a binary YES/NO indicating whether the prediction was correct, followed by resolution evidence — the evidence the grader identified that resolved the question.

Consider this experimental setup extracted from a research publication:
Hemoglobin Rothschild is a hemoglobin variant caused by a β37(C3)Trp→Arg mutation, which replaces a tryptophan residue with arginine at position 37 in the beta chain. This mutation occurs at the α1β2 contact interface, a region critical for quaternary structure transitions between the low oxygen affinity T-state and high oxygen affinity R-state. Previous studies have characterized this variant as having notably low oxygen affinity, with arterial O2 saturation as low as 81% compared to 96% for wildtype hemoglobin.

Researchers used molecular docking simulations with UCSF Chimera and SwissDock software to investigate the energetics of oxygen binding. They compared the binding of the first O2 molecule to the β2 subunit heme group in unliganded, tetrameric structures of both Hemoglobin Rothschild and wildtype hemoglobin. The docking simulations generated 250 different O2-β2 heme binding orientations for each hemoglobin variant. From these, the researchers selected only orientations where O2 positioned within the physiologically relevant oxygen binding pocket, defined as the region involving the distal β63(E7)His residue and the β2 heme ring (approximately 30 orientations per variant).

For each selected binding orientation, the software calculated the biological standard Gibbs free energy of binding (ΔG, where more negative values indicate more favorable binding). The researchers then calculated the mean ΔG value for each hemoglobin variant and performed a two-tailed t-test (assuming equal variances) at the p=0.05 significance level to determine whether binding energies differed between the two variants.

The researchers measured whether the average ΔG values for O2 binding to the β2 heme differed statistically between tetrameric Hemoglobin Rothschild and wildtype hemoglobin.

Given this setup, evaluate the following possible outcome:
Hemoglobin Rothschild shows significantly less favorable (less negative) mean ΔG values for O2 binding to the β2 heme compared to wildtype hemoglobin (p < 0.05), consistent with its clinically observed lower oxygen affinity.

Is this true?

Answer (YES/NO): YES